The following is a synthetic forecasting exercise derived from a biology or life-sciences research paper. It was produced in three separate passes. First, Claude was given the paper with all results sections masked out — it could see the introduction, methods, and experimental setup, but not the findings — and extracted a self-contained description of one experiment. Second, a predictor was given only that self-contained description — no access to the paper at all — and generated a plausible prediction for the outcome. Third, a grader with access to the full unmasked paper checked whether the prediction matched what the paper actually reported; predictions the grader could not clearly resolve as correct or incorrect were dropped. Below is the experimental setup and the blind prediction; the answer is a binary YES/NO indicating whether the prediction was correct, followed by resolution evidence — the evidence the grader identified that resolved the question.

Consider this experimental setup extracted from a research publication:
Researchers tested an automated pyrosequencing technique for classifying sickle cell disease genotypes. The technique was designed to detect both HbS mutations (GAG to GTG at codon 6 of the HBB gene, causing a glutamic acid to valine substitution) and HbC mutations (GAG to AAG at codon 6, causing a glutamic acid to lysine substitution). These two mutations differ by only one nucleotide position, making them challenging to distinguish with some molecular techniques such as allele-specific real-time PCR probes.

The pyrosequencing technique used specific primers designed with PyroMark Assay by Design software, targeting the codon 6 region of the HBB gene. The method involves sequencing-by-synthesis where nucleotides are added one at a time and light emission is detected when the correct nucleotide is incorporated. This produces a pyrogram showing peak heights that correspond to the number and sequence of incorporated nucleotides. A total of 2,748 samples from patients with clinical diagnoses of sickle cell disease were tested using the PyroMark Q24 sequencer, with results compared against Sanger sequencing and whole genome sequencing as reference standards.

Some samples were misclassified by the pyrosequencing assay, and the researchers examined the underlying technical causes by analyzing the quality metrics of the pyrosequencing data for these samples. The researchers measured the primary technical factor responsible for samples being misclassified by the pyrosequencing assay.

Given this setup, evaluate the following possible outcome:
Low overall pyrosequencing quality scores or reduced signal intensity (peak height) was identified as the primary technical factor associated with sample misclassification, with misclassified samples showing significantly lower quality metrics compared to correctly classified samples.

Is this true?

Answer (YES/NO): NO